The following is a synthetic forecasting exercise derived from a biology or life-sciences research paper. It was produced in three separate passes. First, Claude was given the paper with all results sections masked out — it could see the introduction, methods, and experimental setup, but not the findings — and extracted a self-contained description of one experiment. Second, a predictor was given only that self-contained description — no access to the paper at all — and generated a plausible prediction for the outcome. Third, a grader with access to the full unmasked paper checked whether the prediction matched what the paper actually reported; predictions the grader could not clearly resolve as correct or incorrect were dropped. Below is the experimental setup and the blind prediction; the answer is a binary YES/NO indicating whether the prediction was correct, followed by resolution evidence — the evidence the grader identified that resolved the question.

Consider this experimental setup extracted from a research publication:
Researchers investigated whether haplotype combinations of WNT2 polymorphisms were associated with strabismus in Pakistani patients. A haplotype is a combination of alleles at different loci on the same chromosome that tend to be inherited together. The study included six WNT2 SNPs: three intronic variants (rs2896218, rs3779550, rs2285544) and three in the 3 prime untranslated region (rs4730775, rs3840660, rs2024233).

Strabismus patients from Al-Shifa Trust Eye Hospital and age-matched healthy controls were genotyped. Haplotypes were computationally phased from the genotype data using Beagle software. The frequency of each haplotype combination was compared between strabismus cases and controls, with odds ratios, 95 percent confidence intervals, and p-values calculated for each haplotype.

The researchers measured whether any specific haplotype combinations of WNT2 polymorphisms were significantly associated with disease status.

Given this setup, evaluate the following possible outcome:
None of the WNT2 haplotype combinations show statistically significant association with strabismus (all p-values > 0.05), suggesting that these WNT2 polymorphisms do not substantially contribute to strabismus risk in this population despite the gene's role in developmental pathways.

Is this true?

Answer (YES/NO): NO